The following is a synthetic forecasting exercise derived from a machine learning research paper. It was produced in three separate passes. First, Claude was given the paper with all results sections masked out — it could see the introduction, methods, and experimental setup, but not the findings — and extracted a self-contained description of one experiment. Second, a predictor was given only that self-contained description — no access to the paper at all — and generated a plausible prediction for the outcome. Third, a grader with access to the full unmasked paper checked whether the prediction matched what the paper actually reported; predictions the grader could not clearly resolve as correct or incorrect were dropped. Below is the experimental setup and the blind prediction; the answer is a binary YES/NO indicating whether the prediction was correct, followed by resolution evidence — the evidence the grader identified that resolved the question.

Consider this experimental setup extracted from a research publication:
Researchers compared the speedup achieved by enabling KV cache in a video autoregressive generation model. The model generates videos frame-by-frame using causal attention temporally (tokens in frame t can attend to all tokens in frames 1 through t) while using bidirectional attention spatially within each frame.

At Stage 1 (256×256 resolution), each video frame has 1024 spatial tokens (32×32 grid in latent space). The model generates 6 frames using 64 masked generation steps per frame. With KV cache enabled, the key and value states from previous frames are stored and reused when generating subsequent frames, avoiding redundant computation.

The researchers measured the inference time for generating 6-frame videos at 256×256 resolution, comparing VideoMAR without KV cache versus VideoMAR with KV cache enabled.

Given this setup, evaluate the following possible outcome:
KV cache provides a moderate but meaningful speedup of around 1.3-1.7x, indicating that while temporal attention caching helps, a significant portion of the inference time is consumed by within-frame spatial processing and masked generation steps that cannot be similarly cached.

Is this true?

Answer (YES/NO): NO